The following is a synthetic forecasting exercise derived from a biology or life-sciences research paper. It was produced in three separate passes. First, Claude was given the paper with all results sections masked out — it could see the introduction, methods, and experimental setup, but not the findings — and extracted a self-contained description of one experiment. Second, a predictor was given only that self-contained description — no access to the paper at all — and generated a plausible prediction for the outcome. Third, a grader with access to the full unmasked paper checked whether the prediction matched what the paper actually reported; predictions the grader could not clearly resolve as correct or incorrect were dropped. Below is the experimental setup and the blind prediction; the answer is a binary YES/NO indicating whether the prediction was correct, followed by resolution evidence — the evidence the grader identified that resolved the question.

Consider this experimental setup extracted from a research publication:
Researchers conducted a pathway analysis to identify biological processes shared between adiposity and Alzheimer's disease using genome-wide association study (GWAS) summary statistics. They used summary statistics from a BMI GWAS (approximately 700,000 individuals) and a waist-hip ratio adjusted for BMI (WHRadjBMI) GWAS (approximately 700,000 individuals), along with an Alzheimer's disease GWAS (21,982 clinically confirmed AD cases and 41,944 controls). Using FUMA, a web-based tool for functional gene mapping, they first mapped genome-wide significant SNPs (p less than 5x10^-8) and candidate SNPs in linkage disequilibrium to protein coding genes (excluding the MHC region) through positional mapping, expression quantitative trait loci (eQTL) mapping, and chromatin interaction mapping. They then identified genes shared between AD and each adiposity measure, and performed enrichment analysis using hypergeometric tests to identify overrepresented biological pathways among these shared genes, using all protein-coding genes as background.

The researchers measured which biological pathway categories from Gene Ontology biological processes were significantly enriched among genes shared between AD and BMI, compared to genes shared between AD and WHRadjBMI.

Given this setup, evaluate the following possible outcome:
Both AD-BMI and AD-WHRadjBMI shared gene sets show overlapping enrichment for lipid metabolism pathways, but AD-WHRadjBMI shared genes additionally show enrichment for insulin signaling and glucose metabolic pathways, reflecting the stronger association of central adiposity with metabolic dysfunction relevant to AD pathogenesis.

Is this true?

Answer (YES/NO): NO